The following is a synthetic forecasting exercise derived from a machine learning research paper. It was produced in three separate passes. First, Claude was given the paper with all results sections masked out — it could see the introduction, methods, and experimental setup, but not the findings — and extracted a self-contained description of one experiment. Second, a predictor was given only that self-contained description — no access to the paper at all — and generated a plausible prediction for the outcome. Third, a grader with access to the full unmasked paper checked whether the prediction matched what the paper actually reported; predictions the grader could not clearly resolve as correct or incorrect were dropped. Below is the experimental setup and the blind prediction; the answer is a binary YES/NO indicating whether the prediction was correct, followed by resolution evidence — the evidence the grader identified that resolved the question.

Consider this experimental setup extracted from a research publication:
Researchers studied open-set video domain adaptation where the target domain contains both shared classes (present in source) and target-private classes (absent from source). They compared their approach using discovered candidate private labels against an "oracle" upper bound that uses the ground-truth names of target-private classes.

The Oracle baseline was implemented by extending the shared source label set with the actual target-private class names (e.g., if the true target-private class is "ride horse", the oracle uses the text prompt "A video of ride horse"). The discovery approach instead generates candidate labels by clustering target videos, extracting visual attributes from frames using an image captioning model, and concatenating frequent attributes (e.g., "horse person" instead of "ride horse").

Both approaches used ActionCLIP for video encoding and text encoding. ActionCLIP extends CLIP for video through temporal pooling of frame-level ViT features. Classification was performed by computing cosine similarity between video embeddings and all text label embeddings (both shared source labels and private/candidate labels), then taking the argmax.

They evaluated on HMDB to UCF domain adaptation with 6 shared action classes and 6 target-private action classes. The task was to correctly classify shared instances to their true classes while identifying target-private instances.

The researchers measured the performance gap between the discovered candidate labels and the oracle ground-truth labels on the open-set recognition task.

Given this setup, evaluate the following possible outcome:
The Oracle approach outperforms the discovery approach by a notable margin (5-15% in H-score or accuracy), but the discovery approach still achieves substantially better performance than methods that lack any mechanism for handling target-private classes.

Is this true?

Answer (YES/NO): YES